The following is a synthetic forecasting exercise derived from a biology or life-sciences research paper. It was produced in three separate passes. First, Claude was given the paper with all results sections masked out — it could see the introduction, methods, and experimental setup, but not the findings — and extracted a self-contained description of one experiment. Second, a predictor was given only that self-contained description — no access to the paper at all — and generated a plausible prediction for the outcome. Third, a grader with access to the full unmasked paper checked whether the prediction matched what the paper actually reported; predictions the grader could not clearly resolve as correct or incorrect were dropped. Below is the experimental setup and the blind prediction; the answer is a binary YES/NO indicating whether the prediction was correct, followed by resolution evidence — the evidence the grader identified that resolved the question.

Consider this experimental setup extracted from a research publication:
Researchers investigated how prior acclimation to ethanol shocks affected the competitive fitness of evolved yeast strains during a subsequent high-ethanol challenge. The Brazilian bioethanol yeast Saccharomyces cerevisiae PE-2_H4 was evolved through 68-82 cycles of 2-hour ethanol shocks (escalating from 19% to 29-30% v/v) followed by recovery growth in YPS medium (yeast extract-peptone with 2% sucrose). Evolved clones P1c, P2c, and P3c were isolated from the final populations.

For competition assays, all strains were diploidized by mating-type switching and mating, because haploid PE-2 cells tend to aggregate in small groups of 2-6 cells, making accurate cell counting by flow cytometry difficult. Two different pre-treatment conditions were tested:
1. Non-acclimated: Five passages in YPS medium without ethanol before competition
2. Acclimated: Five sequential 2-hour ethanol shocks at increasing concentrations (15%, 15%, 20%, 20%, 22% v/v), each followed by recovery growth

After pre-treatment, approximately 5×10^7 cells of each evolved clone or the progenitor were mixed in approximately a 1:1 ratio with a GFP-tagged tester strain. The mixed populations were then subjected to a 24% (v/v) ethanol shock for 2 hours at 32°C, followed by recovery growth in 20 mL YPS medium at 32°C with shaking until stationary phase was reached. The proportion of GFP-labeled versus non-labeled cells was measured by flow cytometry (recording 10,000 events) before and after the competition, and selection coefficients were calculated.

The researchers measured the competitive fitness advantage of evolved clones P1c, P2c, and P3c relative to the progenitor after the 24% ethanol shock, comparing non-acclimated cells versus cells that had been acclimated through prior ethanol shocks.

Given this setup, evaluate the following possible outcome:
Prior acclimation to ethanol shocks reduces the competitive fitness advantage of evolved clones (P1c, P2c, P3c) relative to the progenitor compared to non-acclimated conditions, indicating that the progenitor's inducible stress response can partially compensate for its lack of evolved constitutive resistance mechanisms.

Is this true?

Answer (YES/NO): NO